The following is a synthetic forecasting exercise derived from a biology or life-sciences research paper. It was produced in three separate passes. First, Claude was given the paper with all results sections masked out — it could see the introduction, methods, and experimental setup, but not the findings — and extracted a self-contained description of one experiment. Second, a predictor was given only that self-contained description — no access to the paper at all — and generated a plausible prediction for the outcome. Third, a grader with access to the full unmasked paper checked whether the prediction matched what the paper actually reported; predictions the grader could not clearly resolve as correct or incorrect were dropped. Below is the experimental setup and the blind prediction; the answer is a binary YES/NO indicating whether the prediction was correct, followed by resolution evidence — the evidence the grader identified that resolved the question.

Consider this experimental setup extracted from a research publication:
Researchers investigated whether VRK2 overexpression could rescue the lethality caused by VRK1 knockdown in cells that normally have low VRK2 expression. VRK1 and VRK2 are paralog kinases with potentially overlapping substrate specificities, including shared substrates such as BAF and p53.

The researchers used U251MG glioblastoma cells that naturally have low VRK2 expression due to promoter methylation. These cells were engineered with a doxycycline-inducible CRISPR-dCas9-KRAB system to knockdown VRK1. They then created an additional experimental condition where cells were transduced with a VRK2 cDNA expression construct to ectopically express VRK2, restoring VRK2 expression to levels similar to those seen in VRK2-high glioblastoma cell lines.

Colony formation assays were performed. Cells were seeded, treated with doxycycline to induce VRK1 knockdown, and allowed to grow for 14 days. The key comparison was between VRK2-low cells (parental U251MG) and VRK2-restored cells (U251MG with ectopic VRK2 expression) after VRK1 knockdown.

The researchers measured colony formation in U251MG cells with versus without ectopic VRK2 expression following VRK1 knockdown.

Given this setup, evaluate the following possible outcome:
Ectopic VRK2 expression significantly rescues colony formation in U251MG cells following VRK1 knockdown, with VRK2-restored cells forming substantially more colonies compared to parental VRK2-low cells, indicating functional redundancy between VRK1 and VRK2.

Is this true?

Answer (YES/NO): YES